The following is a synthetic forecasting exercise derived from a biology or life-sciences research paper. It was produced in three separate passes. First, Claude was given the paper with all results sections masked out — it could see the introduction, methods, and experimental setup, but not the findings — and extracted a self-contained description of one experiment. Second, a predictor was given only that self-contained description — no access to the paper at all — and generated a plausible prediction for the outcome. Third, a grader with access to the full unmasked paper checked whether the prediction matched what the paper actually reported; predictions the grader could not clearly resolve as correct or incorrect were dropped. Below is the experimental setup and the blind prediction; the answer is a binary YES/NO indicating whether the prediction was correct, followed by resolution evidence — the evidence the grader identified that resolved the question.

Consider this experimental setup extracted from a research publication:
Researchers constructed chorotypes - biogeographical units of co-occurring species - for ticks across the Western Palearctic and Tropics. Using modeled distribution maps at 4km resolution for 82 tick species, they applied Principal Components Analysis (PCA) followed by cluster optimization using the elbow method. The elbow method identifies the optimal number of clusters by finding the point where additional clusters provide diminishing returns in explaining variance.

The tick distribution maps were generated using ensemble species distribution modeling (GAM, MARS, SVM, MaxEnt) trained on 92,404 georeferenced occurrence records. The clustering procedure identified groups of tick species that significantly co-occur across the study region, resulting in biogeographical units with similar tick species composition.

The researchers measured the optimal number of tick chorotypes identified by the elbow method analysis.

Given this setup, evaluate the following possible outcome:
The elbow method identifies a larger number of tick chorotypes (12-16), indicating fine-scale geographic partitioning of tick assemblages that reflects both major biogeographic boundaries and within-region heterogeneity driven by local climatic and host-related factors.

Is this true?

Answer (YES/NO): NO